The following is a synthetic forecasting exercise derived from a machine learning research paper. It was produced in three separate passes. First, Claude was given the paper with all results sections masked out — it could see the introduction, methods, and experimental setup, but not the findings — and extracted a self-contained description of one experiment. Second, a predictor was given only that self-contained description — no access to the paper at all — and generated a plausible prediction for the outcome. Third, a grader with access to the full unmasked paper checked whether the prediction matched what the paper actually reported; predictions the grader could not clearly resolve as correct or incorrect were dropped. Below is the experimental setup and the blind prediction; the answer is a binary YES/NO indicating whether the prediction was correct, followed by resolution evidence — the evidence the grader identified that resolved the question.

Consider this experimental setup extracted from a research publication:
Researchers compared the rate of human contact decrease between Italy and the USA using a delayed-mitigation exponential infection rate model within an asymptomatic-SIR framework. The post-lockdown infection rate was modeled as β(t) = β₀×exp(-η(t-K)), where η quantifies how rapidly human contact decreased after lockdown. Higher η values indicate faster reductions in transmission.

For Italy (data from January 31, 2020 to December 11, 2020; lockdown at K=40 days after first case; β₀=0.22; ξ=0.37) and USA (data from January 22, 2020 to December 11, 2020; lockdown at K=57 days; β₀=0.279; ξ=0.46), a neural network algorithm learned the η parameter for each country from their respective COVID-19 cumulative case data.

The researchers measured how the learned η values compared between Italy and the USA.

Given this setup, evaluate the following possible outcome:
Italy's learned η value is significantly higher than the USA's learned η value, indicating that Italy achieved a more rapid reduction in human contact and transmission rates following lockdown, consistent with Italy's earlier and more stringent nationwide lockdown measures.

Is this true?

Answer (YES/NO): YES